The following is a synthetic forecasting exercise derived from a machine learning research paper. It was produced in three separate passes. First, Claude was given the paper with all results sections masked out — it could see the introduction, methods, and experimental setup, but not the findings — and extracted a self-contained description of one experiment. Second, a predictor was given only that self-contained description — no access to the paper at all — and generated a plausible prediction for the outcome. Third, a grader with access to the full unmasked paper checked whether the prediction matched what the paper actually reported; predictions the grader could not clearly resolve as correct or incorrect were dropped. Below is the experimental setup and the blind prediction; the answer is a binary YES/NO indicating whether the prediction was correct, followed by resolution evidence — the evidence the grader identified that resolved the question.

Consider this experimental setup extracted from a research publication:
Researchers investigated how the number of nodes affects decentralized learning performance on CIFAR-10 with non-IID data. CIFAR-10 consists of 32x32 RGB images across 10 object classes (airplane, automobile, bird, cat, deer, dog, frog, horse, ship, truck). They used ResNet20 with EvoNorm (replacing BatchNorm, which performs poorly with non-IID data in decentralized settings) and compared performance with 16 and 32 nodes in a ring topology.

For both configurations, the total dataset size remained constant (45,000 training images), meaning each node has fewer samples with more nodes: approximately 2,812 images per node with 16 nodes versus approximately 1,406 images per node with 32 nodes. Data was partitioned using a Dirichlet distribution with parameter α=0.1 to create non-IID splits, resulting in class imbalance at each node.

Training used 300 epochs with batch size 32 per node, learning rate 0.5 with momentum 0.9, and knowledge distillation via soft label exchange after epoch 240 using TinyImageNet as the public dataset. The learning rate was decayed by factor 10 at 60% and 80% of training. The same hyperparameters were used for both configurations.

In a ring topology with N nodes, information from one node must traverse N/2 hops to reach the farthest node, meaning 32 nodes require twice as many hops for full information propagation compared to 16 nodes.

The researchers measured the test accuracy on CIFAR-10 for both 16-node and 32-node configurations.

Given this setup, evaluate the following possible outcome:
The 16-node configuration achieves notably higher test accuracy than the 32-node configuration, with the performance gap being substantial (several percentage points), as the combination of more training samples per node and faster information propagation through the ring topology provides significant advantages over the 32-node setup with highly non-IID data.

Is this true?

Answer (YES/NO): NO